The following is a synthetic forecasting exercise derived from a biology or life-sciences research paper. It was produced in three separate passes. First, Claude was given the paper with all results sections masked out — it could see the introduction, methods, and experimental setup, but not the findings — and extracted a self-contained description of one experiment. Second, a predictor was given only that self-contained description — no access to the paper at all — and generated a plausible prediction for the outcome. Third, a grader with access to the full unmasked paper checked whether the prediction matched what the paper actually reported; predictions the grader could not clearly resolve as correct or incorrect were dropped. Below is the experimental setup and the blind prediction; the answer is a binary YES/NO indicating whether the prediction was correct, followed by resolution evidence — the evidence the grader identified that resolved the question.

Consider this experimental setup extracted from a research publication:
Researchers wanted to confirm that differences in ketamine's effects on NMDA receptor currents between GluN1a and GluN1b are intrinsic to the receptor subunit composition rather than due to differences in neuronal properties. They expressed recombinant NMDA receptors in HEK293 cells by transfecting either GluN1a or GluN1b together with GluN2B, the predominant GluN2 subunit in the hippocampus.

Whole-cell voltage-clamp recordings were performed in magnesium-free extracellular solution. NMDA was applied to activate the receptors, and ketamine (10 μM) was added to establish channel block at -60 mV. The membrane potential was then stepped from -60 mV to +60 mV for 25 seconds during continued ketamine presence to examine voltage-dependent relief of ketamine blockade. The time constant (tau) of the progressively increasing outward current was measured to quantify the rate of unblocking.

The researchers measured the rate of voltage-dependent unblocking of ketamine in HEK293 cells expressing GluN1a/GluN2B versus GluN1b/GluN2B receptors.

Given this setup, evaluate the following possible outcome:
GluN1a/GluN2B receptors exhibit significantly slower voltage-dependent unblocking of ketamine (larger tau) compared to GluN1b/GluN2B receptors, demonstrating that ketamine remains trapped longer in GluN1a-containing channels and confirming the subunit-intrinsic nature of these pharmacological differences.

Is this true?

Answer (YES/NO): YES